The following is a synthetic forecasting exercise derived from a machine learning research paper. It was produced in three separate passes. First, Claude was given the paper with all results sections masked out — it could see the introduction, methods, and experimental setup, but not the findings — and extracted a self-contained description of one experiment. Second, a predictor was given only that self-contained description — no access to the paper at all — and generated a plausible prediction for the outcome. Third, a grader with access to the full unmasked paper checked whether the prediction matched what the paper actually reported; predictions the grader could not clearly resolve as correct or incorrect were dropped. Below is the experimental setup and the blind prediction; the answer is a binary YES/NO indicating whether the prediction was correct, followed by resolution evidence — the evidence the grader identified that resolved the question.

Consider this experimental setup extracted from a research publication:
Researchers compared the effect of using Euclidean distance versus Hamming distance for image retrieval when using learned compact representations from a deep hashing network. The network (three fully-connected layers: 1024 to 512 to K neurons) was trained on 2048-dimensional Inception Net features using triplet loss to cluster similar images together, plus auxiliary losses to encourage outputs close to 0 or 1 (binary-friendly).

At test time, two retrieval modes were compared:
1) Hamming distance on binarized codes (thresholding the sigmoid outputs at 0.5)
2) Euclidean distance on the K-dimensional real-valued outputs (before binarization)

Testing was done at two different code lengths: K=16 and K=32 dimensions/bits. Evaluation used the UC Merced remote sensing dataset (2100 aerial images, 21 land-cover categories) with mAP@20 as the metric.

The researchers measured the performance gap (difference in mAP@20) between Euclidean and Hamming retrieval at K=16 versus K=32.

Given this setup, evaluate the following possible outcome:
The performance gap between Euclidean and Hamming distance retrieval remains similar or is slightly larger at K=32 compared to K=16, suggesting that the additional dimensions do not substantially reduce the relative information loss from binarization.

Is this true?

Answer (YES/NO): NO